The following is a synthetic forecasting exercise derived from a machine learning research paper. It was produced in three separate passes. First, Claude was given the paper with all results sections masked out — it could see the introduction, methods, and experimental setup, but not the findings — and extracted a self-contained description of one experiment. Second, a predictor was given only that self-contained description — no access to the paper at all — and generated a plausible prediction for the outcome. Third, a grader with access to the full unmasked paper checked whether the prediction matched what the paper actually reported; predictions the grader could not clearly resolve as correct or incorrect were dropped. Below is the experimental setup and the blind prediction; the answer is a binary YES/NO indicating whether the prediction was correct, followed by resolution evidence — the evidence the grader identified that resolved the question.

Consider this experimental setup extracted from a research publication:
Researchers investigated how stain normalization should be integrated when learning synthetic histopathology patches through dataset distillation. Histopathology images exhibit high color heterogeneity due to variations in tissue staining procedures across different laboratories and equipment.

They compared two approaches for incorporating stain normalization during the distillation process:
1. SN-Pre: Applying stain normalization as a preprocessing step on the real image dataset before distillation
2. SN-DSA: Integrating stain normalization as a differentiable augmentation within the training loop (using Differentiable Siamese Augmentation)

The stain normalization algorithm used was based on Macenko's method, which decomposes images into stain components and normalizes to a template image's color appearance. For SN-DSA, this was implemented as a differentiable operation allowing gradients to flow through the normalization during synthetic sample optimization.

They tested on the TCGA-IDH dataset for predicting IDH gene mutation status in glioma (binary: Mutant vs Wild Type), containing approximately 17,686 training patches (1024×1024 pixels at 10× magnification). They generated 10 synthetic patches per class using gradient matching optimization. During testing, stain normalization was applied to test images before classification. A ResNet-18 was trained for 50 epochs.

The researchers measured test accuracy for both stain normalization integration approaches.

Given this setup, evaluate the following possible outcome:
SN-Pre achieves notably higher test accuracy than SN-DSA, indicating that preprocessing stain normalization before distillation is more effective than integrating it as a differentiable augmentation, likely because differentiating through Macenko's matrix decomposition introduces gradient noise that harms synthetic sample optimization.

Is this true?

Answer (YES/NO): NO